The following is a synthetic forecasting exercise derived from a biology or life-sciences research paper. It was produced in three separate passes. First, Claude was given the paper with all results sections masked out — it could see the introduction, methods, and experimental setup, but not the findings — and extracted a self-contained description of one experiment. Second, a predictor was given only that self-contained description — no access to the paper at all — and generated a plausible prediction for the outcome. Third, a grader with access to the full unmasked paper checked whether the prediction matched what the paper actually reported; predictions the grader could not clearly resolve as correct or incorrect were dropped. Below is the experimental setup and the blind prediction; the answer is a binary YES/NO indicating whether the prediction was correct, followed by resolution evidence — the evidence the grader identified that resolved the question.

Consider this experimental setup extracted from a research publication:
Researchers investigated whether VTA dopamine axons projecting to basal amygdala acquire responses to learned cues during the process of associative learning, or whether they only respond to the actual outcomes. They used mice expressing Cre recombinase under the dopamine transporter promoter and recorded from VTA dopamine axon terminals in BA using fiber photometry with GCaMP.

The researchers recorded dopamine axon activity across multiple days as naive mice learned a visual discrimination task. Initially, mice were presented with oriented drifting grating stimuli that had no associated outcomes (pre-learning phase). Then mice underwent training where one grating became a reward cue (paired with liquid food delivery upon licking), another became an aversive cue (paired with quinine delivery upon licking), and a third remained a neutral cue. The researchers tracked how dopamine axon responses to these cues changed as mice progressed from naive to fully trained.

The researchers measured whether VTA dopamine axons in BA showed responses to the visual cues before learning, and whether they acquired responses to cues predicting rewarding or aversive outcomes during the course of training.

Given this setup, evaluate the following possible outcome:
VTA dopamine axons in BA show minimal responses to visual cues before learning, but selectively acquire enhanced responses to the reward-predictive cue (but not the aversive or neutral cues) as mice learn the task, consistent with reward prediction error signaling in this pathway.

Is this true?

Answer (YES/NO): NO